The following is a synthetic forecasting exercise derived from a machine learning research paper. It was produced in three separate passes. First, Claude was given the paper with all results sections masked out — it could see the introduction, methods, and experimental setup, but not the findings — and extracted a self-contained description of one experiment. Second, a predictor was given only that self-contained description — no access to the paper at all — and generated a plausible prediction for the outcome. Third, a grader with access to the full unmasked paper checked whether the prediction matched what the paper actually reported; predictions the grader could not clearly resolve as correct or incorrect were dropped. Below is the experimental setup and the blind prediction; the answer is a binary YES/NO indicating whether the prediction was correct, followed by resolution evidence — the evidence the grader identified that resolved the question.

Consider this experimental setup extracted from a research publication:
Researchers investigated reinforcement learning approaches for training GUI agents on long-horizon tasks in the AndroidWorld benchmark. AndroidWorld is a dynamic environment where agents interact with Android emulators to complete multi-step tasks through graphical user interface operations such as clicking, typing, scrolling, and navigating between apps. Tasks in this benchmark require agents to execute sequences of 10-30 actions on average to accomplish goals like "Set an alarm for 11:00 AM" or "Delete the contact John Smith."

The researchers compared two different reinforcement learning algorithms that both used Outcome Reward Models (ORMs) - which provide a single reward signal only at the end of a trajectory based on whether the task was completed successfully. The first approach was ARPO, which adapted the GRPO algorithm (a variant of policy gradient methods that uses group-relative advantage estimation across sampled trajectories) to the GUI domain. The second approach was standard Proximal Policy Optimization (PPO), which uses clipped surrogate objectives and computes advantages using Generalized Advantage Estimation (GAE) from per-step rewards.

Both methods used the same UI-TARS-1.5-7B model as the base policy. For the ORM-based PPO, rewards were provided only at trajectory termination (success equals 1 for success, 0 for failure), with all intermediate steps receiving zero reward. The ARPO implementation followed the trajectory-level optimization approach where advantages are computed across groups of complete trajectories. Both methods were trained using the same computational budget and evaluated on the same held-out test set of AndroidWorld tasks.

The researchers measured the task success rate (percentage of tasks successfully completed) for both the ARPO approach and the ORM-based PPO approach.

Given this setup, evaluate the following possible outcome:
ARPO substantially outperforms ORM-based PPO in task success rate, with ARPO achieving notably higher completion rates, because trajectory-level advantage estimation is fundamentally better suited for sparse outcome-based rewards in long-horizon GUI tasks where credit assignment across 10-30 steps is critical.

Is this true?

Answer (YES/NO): NO